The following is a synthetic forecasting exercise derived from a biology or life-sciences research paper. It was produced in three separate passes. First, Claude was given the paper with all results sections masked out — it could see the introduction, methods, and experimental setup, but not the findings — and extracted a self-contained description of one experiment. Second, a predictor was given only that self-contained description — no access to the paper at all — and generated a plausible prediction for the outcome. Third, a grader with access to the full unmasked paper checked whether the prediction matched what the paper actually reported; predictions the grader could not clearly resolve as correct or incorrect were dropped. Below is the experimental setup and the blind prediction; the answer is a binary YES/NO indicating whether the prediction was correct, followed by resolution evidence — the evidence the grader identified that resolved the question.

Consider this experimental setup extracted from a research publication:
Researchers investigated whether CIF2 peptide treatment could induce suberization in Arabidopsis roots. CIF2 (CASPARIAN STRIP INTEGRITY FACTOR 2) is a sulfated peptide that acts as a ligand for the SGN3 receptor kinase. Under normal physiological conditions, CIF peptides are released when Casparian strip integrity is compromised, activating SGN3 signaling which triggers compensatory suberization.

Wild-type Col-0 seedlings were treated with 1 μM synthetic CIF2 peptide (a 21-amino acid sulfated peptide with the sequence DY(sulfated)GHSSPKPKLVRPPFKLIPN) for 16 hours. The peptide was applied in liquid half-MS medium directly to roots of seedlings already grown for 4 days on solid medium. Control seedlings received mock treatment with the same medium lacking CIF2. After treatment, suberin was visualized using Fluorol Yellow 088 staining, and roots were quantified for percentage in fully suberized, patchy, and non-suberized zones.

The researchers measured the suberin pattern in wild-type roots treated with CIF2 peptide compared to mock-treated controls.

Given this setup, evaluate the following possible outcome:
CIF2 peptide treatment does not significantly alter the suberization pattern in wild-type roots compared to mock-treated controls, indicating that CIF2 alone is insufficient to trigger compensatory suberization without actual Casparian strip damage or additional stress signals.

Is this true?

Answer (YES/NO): NO